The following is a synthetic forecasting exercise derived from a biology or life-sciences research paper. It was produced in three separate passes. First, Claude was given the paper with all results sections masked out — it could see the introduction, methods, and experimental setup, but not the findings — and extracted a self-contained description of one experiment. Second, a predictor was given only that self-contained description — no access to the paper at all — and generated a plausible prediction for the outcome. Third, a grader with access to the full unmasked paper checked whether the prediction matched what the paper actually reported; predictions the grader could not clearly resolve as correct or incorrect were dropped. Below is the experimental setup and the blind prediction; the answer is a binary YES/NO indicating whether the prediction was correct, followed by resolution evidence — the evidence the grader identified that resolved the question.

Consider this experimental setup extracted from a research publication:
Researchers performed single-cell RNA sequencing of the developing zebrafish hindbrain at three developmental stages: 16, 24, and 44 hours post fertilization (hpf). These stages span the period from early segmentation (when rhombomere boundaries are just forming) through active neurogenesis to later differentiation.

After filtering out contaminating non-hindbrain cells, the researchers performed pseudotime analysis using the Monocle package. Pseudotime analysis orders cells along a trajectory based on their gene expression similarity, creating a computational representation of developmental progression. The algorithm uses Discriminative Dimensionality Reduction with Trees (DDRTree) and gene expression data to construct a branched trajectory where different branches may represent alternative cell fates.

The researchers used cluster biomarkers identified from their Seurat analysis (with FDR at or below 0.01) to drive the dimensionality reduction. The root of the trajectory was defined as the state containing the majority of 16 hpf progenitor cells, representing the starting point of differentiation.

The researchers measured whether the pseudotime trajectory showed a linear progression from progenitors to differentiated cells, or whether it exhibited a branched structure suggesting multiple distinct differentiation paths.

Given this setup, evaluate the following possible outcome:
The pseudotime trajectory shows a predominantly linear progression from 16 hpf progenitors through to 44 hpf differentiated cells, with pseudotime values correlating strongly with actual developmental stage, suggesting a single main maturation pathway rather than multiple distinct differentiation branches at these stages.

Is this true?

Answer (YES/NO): NO